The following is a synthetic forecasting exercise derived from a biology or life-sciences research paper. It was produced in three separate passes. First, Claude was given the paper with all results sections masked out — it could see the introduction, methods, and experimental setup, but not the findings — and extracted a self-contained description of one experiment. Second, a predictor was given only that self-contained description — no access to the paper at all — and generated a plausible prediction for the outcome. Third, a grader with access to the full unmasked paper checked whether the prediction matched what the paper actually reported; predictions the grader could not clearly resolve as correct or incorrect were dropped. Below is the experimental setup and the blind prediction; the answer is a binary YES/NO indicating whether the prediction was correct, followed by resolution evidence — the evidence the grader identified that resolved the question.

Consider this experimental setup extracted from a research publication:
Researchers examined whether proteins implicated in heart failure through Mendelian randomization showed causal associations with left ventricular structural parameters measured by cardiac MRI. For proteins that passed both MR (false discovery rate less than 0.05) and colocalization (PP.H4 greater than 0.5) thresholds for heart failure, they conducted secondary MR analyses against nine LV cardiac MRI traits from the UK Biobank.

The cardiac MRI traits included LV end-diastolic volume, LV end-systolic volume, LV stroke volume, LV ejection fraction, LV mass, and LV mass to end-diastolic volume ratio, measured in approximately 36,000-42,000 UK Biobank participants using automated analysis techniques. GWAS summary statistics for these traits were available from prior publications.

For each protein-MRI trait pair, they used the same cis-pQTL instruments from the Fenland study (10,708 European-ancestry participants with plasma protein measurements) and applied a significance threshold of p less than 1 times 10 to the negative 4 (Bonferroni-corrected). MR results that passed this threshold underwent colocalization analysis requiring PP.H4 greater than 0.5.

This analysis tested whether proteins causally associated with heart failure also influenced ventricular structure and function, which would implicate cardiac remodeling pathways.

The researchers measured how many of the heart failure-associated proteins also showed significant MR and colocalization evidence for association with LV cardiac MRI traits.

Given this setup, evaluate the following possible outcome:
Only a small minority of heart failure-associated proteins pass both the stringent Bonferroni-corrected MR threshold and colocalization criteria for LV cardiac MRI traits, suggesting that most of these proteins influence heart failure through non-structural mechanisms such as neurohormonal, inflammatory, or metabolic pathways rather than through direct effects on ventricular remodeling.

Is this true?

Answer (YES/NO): YES